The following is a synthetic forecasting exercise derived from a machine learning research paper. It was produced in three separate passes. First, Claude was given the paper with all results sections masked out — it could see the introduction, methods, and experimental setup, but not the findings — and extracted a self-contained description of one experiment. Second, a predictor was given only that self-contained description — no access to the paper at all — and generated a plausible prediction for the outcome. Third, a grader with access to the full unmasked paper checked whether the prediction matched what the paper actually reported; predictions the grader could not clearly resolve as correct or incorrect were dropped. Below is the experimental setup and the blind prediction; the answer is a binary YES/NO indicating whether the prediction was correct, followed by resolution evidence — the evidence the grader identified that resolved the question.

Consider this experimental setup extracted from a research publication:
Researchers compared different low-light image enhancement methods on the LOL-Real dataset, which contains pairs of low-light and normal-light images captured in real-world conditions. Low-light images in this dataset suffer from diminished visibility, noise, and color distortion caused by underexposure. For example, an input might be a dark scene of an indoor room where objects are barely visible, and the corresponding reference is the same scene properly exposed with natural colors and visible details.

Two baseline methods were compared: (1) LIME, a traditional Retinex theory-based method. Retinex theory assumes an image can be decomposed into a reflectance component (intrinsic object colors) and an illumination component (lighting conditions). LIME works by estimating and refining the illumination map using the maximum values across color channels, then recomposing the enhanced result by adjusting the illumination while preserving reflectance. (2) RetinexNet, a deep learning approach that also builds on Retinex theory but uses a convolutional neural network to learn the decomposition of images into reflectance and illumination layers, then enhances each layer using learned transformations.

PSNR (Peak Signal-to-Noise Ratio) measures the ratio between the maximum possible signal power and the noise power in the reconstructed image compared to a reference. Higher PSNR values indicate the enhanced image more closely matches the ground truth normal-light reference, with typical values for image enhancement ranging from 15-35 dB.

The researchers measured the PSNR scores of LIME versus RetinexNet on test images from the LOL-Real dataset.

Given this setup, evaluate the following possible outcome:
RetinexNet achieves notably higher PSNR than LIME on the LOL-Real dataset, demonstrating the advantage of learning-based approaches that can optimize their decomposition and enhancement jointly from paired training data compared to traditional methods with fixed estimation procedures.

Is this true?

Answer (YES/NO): NO